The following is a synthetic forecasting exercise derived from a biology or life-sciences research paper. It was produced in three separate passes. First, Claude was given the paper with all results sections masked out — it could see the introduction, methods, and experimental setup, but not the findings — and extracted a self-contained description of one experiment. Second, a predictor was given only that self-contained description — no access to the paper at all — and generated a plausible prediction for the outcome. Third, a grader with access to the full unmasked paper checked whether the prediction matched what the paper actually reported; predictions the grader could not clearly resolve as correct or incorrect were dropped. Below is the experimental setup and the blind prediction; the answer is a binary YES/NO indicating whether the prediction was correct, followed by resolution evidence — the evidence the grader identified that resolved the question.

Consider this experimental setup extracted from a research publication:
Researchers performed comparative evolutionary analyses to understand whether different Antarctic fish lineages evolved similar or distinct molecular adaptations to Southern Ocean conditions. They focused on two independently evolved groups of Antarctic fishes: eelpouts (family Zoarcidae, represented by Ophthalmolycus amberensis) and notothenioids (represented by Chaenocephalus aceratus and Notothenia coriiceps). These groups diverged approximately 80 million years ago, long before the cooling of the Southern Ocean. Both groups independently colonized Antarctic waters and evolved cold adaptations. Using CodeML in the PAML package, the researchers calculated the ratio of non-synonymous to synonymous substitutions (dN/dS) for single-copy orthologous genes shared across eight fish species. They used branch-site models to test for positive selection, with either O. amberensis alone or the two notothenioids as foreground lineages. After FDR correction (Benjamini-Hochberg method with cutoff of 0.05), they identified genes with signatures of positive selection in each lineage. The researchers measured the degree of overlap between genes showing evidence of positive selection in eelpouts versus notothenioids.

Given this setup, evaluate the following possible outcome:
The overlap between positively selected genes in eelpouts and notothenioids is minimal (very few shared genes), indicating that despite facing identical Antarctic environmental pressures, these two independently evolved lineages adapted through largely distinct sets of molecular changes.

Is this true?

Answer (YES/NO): YES